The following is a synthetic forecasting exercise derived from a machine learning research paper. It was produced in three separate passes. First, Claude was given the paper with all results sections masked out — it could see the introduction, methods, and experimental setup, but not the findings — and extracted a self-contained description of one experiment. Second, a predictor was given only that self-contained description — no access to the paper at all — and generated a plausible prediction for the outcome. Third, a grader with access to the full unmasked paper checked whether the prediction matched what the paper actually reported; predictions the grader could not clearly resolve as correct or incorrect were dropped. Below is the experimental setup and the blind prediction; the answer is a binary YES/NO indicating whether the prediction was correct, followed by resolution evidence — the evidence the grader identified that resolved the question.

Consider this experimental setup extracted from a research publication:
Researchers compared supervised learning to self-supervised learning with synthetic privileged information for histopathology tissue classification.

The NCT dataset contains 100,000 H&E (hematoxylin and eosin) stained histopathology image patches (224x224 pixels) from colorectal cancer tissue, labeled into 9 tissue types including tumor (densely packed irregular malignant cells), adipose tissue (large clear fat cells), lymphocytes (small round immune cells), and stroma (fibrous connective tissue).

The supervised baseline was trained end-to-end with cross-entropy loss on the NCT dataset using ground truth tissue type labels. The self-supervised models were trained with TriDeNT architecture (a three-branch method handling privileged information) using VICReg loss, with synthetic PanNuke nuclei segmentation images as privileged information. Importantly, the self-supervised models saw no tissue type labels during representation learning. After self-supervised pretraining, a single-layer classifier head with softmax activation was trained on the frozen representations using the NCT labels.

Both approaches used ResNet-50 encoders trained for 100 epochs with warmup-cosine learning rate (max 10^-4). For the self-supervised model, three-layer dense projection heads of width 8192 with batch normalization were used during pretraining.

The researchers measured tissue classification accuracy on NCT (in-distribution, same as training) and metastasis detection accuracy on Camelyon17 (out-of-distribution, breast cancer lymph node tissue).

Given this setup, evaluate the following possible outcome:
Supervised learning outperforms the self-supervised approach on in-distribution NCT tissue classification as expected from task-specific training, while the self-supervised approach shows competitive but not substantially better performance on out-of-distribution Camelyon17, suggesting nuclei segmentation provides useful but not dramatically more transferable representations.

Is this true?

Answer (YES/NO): NO